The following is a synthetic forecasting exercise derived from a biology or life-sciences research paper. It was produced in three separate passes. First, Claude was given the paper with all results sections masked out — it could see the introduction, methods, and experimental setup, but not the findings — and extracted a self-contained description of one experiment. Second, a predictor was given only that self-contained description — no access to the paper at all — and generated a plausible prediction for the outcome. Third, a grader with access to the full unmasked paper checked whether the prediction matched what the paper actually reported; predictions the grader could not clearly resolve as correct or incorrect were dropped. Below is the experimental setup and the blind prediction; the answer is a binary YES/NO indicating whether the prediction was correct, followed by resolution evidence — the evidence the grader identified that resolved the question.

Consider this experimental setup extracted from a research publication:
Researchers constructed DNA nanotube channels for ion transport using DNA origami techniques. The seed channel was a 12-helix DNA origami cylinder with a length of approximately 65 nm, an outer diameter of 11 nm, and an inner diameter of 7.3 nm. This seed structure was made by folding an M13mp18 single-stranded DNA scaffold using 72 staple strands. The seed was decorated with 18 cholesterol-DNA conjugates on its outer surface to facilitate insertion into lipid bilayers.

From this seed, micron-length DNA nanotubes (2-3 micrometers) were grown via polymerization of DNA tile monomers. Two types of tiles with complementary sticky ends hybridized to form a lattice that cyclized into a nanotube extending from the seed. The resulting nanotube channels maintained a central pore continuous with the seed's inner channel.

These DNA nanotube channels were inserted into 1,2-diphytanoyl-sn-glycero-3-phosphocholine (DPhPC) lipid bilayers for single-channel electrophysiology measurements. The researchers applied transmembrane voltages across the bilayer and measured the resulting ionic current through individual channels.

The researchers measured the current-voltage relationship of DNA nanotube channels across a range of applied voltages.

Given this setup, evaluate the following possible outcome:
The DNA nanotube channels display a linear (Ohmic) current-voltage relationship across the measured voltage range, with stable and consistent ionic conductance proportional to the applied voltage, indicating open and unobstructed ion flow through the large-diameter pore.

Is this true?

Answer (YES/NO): YES